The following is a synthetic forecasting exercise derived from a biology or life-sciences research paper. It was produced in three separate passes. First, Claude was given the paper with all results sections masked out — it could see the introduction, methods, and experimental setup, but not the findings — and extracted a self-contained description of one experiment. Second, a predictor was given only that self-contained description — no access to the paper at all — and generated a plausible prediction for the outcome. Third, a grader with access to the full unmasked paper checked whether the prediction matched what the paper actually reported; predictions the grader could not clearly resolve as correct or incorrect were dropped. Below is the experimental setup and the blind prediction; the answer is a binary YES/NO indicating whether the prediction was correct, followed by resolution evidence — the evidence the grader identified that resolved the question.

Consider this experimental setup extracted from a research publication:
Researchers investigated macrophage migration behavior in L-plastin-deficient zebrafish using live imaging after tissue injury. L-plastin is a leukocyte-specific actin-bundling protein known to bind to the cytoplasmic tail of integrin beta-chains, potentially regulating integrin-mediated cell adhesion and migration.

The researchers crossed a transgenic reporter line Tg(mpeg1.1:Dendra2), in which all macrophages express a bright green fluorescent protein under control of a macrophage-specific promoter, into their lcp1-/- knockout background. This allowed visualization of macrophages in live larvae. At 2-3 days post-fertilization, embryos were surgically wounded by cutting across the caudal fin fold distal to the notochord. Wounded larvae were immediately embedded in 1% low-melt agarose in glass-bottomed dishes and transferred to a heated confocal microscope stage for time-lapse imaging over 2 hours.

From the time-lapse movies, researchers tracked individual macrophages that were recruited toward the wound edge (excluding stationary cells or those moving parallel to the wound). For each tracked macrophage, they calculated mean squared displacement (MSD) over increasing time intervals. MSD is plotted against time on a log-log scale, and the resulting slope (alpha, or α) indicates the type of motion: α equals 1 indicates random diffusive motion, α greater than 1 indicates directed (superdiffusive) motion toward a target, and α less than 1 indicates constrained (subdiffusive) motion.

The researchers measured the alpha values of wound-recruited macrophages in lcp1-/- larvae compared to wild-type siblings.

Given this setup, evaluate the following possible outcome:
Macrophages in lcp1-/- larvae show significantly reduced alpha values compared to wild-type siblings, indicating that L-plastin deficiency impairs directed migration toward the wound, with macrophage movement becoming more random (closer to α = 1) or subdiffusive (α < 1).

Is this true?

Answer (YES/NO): NO